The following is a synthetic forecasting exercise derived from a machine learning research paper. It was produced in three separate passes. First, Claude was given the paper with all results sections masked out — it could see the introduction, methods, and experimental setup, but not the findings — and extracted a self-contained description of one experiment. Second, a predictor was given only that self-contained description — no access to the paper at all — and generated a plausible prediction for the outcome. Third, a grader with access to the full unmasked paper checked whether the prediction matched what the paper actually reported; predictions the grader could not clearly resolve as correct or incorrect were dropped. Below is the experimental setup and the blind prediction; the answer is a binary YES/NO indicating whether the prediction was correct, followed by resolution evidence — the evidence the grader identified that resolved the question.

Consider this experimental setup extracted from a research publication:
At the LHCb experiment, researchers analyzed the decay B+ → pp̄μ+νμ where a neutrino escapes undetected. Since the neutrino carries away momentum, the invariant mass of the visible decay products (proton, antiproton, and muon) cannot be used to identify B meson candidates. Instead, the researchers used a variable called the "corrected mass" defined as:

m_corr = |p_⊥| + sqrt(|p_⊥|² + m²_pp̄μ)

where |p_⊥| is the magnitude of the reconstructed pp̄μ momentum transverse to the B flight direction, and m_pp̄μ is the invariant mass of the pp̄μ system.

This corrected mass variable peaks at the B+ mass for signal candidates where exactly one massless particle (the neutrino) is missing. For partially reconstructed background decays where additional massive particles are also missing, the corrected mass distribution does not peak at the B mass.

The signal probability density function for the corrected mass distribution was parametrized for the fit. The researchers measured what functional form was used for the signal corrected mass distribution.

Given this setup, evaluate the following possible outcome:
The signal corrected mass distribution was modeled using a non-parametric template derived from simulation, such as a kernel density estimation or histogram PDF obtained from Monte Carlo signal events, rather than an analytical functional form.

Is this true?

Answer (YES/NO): NO